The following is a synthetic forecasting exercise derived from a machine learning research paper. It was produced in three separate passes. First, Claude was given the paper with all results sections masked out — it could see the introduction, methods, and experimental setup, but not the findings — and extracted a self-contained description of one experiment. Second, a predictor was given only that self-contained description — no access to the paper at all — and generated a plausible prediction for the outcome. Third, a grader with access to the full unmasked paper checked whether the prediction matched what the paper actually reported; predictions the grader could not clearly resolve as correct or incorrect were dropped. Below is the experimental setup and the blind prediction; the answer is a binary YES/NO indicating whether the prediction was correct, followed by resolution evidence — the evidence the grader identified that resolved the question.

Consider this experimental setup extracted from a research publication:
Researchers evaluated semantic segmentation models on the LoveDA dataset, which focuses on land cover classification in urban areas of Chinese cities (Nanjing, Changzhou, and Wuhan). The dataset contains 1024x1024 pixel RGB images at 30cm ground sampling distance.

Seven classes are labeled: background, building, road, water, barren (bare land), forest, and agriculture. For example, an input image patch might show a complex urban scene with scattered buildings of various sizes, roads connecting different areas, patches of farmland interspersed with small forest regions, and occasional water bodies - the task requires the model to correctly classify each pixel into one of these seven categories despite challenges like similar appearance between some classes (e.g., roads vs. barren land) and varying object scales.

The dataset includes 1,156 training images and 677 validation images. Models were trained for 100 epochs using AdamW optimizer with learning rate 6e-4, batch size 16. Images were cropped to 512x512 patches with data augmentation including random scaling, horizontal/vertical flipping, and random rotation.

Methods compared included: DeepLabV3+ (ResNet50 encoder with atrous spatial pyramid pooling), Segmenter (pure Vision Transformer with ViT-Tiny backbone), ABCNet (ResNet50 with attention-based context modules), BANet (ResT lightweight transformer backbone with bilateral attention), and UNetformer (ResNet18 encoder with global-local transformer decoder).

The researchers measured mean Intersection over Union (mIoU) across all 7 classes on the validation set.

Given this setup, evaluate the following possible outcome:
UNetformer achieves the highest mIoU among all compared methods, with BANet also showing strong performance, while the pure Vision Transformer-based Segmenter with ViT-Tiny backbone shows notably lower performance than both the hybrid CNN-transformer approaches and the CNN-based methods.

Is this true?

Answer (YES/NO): NO